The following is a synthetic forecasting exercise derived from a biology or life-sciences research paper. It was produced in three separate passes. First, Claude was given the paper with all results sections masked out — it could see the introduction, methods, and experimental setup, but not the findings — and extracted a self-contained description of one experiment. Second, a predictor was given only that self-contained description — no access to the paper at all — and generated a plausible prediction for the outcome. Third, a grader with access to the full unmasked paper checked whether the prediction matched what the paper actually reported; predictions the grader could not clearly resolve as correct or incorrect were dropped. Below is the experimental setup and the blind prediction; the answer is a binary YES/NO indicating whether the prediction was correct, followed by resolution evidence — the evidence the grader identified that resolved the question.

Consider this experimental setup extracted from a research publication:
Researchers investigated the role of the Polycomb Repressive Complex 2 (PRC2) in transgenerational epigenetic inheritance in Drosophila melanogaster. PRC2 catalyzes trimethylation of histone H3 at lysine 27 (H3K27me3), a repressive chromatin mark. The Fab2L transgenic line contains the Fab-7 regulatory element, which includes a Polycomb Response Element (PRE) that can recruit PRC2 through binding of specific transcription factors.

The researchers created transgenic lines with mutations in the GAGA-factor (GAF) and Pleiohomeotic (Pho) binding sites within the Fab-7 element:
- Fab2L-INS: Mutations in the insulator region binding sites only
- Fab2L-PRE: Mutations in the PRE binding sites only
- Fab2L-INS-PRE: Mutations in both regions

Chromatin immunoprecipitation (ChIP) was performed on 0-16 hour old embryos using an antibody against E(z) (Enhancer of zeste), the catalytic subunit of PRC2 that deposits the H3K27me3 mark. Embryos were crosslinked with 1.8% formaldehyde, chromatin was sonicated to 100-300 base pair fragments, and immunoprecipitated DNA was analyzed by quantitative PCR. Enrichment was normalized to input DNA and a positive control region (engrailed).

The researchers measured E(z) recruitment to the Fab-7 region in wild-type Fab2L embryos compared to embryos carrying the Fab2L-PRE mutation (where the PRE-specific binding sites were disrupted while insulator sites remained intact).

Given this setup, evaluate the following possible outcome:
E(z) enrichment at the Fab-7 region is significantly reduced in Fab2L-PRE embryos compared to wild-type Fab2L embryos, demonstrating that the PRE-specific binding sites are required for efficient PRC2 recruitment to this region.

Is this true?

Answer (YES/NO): YES